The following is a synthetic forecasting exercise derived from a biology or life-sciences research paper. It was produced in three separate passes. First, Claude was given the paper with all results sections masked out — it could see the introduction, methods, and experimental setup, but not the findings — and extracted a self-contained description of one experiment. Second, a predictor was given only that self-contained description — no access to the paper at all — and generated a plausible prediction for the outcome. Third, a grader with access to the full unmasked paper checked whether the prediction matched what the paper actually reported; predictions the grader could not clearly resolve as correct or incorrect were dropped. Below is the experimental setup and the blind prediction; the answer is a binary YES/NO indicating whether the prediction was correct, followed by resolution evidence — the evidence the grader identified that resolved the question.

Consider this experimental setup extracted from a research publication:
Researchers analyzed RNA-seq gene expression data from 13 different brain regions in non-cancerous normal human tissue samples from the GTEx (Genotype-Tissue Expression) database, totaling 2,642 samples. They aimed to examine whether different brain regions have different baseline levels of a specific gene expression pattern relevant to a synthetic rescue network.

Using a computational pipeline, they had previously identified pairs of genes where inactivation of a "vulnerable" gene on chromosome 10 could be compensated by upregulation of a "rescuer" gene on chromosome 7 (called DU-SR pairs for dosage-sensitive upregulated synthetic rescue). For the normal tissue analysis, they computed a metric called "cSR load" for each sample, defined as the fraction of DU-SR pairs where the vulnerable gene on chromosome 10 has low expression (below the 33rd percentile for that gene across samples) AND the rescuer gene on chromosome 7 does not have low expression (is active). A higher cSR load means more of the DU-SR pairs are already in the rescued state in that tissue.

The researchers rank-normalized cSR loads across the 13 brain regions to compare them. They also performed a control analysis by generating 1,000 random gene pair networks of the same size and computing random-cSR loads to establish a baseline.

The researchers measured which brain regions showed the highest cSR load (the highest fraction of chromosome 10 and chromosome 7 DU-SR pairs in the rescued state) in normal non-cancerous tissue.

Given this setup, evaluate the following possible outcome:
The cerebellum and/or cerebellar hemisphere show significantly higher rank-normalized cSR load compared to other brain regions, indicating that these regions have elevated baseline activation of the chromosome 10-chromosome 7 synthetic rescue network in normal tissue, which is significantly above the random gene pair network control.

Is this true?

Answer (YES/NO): NO